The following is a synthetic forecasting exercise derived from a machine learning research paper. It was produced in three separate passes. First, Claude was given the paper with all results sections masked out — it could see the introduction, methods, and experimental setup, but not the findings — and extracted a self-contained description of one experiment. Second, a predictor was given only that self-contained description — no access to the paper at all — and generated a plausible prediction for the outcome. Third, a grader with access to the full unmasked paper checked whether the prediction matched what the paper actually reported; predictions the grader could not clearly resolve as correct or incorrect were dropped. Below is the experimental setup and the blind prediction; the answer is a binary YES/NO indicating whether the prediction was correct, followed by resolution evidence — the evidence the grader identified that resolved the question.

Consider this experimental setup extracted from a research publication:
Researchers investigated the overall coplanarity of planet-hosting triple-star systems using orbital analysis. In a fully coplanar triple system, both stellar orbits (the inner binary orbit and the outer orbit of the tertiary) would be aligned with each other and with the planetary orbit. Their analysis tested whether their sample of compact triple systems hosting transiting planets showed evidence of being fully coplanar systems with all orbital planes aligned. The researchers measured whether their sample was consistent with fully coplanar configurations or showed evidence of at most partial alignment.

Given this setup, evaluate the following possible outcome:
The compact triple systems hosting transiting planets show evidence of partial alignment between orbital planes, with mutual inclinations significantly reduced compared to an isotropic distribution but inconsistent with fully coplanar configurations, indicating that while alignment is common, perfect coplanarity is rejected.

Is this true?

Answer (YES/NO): NO